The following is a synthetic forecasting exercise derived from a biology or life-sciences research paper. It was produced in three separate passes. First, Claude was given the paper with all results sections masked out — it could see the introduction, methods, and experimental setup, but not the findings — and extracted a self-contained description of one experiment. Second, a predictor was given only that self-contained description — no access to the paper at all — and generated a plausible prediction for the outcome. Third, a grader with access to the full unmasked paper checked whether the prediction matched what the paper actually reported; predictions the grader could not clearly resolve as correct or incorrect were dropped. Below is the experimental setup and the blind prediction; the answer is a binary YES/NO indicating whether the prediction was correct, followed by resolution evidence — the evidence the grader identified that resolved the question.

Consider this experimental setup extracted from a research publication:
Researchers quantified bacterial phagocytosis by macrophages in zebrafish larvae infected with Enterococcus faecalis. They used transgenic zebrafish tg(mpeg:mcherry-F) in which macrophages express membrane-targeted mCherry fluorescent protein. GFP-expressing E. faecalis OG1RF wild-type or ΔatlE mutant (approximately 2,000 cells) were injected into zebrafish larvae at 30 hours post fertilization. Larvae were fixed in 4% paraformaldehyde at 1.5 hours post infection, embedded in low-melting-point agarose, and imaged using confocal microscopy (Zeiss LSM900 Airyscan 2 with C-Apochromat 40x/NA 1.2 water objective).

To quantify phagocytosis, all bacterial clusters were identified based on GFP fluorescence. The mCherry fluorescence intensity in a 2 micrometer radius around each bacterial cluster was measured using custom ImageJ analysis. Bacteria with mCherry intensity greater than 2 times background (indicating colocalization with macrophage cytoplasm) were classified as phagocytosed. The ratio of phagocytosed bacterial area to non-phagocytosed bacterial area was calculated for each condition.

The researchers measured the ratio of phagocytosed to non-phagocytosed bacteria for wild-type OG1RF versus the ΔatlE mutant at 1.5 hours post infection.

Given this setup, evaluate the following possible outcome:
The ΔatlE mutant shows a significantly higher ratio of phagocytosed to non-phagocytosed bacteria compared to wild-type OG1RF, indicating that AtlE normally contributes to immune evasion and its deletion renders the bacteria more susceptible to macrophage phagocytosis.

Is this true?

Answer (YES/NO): YES